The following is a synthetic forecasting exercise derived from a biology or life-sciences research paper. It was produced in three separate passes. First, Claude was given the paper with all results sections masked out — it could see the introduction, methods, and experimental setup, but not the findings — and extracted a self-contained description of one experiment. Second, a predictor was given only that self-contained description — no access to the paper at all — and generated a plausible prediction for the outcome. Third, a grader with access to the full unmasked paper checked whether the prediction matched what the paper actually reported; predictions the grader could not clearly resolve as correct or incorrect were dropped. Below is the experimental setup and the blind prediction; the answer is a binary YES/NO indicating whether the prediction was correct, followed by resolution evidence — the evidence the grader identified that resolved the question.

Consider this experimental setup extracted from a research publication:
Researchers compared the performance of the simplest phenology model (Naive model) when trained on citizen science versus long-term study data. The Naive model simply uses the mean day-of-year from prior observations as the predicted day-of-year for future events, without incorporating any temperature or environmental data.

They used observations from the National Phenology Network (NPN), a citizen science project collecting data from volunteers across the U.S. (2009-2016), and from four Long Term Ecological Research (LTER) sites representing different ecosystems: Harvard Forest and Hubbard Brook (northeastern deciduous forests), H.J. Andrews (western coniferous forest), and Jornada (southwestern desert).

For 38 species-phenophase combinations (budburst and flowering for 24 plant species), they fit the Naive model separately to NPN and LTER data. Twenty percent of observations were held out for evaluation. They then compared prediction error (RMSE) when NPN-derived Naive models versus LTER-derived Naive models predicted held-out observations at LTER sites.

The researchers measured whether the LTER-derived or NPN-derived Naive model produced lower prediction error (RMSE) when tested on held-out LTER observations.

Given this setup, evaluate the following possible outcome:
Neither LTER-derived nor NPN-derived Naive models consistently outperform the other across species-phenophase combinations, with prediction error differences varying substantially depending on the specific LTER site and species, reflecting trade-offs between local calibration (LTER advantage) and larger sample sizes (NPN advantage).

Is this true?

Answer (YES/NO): NO